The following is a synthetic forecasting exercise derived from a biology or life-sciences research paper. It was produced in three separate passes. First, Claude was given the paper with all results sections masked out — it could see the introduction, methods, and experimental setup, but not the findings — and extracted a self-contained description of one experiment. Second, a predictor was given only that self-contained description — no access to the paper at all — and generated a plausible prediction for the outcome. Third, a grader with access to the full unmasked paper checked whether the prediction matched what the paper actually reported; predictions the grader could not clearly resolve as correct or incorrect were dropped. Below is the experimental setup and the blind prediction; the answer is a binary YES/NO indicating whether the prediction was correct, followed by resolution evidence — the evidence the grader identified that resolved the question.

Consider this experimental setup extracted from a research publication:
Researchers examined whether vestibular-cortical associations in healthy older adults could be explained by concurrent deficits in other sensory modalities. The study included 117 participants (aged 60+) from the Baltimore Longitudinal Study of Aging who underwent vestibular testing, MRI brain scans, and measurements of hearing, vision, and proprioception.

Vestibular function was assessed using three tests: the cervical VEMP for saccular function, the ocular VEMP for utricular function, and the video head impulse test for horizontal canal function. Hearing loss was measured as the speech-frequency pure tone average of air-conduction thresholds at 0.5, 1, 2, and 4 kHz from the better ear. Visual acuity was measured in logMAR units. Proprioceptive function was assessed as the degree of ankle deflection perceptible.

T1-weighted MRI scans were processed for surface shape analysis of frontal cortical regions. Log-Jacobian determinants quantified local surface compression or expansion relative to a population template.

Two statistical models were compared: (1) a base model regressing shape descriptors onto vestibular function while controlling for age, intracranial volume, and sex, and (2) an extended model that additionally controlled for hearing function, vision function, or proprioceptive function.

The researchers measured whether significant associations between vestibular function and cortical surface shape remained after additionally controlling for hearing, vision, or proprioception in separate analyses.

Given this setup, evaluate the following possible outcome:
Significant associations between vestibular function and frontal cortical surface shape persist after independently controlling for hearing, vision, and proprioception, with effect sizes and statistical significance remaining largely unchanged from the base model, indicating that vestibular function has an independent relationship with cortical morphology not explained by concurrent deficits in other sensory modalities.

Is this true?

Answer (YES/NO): NO